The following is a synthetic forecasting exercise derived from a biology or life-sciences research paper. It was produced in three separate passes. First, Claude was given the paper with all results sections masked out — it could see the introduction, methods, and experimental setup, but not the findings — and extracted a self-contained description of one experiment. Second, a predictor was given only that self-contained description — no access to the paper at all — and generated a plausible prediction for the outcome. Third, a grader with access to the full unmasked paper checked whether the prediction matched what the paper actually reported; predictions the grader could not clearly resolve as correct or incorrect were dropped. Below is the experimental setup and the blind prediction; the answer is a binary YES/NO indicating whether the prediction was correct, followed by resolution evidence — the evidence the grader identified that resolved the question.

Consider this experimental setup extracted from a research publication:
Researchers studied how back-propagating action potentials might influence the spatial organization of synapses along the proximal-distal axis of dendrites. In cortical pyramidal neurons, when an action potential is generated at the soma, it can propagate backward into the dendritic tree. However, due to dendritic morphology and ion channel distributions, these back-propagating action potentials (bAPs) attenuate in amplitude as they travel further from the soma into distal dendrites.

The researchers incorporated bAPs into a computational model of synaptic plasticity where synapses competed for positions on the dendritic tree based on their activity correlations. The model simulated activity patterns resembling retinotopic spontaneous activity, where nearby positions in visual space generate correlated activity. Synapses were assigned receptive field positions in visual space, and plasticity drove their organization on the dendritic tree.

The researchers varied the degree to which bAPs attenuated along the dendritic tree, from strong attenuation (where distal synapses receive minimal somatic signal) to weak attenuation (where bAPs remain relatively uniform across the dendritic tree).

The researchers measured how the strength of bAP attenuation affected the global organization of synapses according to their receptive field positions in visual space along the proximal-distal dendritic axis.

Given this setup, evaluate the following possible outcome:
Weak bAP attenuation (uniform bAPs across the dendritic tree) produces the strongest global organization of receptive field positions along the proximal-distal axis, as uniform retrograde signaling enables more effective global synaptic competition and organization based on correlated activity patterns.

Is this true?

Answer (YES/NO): YES